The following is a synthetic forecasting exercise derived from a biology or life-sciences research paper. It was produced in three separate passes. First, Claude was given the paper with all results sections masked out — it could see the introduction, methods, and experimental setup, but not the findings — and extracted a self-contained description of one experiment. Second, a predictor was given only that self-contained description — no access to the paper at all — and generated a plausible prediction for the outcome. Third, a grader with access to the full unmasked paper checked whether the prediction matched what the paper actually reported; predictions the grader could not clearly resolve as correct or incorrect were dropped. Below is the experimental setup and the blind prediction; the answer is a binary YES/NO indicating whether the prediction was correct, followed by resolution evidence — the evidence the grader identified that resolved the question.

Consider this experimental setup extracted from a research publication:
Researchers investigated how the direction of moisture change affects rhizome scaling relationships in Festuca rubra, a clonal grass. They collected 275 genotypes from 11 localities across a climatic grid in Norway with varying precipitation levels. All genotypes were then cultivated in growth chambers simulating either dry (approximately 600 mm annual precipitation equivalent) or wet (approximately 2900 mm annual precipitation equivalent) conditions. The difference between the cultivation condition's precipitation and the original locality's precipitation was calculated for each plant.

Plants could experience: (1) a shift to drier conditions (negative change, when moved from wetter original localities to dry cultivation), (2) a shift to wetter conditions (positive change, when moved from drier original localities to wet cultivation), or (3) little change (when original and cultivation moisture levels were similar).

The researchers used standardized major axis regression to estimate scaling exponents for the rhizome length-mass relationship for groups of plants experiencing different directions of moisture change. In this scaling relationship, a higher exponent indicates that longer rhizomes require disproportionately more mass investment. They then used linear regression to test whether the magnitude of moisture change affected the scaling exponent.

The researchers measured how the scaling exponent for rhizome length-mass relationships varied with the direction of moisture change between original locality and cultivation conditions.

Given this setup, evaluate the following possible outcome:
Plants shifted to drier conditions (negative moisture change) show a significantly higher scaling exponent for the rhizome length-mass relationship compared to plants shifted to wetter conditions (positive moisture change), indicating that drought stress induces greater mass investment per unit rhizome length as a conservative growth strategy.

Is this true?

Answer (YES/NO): NO